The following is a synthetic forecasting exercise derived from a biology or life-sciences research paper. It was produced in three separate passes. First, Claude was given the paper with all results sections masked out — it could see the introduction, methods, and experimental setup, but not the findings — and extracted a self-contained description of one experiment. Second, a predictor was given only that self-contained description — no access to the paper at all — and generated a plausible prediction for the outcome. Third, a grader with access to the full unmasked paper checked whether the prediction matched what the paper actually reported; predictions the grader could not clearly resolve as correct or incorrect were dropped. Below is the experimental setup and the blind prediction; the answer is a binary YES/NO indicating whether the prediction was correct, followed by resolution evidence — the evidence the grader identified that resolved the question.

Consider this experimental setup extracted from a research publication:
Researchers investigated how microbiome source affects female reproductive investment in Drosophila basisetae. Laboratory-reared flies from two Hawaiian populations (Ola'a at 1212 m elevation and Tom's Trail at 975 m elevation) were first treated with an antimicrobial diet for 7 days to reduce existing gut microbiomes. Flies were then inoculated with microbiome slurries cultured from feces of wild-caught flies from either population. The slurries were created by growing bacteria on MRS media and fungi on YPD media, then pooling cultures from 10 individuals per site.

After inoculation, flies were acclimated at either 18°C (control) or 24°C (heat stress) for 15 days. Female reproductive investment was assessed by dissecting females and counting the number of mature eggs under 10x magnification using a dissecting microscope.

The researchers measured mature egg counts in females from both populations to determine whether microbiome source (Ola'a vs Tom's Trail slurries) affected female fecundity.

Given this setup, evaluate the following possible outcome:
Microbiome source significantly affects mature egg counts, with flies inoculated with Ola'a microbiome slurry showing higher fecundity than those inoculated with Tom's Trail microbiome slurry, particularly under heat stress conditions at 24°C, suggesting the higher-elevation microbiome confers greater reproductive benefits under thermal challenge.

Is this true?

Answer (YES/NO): NO